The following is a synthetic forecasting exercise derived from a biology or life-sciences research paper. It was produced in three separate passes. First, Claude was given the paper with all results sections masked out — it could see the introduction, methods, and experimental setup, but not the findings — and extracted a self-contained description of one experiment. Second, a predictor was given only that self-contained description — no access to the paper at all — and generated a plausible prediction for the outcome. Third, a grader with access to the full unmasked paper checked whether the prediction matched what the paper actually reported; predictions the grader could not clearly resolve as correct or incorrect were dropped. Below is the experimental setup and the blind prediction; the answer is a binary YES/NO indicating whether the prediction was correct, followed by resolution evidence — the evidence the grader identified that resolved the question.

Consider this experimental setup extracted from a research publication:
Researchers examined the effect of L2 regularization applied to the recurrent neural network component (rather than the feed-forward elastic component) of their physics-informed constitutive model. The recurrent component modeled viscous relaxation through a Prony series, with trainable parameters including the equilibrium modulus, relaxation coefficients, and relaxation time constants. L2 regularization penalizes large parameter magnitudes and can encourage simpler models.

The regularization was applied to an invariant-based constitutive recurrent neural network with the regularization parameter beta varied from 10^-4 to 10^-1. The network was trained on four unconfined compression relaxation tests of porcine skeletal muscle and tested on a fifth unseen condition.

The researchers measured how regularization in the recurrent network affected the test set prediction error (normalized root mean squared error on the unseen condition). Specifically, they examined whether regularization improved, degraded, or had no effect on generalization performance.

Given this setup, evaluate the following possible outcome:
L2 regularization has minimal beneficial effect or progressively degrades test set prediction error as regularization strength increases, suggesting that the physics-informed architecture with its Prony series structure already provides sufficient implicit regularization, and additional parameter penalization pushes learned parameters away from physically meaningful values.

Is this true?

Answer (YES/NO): YES